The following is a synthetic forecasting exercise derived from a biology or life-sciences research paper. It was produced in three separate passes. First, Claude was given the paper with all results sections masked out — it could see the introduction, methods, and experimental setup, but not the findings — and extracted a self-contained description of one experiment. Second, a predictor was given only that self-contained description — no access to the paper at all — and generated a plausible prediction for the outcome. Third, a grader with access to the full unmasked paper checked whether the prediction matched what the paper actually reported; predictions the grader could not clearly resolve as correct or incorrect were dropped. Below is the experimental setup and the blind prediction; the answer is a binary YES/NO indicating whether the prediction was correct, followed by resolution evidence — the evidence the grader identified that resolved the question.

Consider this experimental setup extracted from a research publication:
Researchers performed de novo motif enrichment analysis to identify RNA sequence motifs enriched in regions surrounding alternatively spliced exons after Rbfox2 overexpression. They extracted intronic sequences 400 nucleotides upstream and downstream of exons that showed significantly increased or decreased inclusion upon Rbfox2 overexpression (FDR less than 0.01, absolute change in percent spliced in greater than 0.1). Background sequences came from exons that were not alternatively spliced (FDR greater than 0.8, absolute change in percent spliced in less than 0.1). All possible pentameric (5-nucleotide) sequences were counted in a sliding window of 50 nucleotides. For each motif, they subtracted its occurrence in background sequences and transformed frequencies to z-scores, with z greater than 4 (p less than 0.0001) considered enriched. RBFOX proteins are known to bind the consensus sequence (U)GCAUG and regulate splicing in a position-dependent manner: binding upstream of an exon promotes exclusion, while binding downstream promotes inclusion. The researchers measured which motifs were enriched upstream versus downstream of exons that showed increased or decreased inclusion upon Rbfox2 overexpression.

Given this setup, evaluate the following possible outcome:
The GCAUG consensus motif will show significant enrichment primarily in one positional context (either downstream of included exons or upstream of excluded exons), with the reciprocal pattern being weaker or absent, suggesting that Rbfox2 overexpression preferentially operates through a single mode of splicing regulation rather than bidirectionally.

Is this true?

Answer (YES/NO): NO